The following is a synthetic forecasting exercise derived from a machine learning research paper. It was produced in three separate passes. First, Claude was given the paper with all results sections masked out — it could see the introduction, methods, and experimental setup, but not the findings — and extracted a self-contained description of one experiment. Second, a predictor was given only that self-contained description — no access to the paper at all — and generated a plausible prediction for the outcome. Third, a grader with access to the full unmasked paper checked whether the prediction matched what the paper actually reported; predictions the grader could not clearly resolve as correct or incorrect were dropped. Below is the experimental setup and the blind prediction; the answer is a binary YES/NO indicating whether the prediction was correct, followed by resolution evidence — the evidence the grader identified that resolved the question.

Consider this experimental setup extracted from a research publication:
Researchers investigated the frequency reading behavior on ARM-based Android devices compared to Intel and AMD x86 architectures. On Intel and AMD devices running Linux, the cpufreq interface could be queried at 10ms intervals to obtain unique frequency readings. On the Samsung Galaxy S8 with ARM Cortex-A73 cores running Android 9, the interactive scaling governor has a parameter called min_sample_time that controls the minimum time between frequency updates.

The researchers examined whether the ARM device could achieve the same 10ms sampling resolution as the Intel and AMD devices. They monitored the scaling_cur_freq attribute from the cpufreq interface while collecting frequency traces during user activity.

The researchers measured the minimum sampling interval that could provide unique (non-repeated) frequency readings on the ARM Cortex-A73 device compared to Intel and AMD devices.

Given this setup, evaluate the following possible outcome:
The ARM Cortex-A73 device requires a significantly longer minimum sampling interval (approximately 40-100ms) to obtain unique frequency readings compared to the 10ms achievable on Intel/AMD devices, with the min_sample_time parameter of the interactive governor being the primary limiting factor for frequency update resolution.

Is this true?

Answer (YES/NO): NO